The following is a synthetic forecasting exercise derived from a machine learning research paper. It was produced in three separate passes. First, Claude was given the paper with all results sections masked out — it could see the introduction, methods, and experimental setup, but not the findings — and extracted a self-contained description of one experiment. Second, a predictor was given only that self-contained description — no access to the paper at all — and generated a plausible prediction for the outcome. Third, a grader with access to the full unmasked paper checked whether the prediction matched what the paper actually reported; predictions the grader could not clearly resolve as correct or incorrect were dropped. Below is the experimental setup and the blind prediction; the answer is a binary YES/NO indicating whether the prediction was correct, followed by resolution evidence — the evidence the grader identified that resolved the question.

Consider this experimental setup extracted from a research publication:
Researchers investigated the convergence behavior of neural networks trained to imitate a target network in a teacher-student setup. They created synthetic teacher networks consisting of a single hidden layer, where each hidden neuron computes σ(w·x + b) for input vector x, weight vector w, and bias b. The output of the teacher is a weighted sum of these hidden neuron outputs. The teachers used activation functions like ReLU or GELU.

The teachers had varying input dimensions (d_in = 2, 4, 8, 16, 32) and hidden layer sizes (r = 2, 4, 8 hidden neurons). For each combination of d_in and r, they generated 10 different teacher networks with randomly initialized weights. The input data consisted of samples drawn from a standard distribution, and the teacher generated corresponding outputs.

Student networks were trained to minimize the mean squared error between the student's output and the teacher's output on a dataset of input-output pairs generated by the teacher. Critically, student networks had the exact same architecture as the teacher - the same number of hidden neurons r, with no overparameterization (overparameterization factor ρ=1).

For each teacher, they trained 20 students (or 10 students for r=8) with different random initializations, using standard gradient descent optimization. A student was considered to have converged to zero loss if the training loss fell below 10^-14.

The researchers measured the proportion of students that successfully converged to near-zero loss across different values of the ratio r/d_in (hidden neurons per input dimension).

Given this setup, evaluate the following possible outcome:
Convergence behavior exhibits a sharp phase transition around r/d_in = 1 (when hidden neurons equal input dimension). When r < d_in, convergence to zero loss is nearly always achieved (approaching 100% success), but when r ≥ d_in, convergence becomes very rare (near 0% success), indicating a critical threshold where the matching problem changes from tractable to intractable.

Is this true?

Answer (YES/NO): NO